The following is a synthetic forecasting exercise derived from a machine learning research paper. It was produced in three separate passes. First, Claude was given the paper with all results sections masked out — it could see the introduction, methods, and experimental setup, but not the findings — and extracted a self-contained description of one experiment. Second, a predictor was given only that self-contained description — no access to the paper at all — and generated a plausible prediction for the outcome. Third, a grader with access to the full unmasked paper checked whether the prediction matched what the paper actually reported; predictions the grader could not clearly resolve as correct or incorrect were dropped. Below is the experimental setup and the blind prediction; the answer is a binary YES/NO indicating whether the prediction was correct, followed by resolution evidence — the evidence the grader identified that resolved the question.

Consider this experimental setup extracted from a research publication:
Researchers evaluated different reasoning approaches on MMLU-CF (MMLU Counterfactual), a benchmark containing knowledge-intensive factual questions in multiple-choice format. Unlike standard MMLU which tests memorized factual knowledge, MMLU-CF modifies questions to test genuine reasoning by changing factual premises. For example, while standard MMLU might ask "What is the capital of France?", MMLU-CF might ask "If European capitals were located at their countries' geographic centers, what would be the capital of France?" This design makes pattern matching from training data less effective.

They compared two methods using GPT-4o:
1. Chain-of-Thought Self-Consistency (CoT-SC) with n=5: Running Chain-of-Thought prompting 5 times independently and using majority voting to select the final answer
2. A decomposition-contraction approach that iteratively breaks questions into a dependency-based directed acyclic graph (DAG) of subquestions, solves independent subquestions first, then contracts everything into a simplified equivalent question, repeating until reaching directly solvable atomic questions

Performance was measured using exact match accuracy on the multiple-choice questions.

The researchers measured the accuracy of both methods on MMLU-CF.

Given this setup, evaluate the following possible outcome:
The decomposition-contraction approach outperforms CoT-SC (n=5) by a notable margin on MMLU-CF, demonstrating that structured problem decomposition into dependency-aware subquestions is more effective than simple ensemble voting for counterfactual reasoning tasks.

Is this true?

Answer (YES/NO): NO